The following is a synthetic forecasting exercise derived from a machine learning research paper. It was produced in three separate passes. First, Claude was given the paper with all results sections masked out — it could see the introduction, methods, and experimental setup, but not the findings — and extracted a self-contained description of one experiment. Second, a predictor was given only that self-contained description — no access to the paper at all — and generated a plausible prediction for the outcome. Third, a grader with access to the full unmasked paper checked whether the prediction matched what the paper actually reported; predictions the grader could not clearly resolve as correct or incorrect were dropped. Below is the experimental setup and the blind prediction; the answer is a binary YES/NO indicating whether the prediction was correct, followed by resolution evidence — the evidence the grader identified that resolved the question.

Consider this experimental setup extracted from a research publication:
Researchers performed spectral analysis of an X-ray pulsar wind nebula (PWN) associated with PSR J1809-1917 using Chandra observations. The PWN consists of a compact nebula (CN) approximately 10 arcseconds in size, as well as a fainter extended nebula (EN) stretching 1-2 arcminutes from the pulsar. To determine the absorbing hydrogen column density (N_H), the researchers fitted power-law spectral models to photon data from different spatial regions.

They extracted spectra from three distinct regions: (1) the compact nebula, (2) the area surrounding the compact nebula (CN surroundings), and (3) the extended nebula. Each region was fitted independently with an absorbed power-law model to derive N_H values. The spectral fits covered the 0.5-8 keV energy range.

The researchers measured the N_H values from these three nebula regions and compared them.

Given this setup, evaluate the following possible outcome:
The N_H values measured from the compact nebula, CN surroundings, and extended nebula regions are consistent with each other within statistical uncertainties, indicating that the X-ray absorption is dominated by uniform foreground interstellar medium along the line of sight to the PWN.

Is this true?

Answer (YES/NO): YES